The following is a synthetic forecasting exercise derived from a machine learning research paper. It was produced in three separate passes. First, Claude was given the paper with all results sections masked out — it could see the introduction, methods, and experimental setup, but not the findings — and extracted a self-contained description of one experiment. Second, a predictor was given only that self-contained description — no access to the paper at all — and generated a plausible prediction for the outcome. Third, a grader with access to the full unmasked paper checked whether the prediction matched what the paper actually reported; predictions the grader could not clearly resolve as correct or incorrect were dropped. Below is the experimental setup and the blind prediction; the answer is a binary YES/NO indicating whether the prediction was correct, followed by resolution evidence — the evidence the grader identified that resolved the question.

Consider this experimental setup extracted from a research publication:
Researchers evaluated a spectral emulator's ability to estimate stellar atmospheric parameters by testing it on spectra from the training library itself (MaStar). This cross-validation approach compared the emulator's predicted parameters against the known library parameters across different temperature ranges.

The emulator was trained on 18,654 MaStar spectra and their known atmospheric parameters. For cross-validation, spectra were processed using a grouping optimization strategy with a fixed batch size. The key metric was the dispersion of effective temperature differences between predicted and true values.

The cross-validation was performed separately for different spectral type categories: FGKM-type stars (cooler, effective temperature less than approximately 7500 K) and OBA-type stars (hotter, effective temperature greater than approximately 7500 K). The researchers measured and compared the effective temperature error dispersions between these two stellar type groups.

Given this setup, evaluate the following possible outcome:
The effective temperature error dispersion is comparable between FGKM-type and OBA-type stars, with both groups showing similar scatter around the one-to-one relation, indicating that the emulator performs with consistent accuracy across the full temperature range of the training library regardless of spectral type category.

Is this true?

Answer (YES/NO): NO